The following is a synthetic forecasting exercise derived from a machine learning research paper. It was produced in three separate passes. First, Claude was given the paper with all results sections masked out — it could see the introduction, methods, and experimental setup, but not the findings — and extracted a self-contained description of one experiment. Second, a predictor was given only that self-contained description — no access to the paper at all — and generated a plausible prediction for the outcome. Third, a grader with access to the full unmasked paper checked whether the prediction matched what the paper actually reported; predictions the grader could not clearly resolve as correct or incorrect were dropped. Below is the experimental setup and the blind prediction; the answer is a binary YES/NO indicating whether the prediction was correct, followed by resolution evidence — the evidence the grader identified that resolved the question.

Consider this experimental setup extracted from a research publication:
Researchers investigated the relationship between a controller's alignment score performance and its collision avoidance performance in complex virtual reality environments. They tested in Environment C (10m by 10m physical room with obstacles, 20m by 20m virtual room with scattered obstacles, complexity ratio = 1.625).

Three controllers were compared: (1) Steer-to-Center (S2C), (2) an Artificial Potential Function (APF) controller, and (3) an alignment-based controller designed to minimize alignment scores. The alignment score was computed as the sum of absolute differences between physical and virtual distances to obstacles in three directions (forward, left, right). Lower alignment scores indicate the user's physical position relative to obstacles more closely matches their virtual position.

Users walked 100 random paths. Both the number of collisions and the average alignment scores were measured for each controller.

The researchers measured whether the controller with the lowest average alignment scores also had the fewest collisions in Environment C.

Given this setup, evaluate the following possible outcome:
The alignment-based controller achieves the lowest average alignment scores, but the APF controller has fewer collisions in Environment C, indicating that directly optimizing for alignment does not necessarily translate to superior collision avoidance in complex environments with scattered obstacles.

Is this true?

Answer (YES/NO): NO